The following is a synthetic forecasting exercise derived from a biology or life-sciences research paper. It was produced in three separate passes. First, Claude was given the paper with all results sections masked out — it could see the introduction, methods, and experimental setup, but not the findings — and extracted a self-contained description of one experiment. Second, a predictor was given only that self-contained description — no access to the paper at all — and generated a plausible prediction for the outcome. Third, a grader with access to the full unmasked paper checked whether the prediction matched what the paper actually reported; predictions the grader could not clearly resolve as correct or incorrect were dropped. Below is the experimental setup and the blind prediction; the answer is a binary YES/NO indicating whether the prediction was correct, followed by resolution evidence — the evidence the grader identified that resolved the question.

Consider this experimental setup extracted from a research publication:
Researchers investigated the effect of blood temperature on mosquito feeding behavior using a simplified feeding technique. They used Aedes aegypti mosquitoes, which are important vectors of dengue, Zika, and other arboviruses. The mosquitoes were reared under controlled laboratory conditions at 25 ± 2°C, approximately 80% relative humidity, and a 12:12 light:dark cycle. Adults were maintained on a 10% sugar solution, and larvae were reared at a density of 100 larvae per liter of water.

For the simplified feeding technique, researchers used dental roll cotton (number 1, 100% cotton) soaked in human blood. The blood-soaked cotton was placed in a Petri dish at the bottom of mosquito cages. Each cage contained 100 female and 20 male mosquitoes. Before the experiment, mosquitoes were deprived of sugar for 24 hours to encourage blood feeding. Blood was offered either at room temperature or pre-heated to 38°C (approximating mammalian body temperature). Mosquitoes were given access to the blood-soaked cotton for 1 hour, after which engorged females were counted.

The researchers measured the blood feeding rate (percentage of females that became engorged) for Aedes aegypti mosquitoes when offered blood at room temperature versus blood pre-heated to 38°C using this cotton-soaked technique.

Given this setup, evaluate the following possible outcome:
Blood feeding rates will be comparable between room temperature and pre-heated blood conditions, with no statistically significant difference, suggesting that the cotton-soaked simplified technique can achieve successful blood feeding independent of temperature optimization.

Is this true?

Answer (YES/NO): NO